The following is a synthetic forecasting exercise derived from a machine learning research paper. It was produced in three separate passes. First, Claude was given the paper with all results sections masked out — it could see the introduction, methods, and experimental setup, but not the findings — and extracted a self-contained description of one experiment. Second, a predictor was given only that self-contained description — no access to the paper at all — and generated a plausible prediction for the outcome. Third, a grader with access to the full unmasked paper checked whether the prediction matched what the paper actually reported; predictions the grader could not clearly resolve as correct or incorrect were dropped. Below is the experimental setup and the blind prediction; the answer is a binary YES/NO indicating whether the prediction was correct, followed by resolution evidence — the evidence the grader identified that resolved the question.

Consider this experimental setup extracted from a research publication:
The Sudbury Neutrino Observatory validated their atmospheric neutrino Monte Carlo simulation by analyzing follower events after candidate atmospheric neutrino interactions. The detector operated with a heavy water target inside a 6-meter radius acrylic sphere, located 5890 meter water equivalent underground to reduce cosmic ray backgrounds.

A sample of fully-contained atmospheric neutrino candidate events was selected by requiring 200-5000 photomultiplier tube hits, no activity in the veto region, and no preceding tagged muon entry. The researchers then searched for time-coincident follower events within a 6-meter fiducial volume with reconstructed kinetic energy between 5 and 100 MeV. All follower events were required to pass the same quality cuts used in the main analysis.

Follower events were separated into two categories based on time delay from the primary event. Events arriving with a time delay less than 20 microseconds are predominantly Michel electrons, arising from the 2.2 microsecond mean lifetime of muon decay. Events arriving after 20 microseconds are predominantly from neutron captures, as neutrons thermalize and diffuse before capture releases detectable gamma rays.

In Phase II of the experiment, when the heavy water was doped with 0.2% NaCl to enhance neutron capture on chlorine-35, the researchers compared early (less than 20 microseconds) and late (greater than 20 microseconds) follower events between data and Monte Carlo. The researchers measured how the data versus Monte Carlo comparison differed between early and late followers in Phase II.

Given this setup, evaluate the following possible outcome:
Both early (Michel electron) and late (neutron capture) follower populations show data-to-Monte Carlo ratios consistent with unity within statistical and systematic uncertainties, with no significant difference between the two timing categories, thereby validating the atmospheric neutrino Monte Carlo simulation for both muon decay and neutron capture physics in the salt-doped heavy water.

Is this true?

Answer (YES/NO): NO